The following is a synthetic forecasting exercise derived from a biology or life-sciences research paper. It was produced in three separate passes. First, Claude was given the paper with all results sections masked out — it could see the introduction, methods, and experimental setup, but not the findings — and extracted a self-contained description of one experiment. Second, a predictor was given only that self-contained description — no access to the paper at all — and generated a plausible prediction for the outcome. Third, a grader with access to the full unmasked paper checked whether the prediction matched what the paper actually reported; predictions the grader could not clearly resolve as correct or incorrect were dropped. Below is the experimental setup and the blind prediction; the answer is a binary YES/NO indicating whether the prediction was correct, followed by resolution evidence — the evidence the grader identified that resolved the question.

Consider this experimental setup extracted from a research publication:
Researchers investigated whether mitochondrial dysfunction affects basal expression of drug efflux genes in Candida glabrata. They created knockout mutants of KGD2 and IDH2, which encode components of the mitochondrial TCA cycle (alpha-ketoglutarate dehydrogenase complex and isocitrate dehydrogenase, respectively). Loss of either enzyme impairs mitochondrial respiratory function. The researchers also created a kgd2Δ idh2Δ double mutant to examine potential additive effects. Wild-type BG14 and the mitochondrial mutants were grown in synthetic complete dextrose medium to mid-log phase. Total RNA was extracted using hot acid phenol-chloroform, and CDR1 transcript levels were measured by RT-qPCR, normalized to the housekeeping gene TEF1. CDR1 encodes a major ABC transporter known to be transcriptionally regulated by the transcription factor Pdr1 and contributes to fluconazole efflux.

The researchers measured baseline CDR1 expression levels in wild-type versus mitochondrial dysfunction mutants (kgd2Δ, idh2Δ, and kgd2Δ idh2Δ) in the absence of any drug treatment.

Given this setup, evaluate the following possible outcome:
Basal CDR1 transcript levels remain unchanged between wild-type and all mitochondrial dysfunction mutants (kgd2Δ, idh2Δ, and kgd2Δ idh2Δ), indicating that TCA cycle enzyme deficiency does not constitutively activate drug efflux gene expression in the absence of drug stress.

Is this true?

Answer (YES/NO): NO